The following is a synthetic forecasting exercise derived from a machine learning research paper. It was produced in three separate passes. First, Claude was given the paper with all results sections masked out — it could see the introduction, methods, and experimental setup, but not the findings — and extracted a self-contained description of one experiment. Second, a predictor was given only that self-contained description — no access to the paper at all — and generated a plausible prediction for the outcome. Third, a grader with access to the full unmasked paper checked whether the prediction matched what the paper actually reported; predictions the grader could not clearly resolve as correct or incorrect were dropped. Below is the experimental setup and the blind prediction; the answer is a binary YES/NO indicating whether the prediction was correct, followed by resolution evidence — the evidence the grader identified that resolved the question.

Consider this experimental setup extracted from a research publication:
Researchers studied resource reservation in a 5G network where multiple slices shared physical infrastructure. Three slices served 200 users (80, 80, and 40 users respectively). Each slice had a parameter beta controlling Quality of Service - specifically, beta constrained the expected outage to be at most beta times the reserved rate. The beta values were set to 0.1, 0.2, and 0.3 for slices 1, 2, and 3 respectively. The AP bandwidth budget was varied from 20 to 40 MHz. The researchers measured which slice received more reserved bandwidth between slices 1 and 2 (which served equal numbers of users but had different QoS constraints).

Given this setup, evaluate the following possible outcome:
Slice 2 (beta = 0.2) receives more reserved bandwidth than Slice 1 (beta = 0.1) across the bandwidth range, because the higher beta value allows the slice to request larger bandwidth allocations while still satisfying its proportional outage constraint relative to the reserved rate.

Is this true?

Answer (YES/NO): NO